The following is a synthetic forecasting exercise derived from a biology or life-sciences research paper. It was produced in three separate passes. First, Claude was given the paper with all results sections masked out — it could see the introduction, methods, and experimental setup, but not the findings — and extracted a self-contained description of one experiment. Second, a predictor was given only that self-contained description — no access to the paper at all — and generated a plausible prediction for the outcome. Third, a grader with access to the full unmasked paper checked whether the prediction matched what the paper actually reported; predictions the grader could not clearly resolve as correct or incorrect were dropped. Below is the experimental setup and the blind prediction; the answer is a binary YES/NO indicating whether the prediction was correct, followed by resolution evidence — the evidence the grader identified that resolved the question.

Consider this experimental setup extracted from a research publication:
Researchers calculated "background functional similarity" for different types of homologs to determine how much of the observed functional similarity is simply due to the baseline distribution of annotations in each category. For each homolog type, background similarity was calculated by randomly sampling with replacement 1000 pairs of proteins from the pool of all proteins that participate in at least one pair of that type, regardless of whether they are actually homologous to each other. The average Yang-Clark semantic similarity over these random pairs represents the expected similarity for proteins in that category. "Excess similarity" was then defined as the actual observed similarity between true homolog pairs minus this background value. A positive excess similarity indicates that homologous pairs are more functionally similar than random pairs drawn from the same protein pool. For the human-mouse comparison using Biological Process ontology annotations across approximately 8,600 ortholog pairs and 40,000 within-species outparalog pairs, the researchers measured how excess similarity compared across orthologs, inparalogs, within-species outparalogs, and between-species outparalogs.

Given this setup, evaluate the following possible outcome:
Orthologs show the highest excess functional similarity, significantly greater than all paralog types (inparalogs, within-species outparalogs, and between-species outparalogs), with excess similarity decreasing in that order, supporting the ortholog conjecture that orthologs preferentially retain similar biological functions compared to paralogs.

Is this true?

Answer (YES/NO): NO